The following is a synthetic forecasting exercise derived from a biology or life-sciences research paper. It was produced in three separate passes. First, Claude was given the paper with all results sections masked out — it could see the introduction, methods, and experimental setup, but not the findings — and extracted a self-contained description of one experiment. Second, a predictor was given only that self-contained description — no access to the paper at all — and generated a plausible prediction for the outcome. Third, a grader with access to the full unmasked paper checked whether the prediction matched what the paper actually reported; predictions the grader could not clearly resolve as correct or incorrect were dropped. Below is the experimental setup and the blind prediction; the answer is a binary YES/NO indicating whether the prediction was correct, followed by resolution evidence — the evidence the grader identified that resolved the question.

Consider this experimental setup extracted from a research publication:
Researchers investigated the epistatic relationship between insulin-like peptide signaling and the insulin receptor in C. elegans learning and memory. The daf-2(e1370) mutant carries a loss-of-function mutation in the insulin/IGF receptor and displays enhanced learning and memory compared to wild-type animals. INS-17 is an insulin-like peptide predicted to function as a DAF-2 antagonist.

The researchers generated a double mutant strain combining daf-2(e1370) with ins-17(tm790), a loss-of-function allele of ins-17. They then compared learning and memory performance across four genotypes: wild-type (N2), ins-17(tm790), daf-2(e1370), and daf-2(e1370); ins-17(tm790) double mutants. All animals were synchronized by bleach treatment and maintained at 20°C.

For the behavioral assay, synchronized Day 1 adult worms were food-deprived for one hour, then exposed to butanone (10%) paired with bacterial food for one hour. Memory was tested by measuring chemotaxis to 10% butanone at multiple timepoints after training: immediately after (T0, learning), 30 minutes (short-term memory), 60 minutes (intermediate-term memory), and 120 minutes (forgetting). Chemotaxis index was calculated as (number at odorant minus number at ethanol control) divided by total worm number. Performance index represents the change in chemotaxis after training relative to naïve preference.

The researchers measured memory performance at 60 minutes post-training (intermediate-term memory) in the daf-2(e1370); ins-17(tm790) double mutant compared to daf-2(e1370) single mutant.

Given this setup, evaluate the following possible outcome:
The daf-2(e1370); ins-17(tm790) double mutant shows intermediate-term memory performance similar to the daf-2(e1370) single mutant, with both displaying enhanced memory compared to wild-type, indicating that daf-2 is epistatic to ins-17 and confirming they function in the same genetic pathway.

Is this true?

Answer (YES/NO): YES